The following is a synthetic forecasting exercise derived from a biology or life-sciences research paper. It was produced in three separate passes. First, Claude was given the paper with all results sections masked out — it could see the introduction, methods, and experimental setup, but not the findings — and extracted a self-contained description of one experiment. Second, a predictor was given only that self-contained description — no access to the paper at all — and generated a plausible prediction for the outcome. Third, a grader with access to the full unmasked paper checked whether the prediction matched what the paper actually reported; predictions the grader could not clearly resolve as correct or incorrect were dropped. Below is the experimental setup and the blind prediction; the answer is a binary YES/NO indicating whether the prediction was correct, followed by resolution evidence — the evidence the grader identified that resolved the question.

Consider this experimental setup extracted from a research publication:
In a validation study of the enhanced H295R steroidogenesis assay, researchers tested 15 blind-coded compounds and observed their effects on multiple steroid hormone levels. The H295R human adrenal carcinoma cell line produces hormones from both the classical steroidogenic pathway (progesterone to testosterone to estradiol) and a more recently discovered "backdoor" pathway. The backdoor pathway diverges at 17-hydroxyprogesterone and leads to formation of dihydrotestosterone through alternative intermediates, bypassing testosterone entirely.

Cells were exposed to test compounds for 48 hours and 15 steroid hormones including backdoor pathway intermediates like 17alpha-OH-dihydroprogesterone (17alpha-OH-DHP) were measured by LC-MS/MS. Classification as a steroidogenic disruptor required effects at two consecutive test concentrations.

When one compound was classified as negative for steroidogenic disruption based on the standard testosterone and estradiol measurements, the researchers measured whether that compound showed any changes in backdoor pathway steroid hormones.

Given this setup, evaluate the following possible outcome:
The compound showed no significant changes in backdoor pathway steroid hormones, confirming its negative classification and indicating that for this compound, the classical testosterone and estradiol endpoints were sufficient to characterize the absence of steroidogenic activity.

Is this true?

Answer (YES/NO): NO